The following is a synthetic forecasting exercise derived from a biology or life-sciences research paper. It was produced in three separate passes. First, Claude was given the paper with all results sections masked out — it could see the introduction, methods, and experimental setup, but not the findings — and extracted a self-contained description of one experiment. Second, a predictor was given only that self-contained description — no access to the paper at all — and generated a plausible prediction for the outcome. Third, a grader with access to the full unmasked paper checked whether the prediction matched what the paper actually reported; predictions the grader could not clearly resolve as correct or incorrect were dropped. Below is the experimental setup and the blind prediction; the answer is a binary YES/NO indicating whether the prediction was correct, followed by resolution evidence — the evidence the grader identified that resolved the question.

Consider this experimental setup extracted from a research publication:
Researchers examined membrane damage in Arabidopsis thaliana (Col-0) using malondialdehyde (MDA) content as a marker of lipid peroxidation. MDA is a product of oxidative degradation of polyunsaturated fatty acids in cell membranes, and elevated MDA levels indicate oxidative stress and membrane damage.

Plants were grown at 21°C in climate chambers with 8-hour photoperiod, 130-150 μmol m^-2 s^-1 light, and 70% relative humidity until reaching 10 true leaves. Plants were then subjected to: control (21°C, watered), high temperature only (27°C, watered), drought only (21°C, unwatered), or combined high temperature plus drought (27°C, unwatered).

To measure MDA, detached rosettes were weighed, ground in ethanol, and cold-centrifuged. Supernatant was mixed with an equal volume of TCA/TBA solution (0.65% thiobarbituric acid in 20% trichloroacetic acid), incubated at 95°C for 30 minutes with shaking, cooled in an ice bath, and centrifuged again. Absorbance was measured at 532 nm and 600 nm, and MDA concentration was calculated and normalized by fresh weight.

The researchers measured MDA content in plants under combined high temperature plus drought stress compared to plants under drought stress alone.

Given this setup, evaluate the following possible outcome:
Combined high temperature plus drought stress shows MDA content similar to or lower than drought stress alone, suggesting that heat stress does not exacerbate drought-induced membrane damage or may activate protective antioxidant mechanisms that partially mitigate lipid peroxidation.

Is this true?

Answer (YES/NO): YES